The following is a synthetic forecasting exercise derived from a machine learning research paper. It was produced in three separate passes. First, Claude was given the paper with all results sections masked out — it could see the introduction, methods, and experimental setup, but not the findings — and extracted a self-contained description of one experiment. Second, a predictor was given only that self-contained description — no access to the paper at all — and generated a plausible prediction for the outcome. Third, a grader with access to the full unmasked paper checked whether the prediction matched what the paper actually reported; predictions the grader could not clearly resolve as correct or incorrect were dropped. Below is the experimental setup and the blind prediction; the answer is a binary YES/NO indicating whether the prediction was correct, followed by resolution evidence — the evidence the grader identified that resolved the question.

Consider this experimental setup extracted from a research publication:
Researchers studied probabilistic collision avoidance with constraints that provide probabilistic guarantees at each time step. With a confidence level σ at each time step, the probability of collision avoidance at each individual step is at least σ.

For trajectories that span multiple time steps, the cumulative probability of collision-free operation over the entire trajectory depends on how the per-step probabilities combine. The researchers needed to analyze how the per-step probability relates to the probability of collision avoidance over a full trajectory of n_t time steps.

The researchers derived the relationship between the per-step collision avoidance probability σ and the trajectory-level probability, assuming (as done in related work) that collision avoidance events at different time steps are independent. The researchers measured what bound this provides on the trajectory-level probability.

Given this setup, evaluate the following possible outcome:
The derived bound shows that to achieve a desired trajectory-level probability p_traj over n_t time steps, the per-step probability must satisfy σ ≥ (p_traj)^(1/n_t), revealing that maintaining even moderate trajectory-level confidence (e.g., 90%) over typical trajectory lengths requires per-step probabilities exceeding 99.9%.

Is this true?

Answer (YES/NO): NO